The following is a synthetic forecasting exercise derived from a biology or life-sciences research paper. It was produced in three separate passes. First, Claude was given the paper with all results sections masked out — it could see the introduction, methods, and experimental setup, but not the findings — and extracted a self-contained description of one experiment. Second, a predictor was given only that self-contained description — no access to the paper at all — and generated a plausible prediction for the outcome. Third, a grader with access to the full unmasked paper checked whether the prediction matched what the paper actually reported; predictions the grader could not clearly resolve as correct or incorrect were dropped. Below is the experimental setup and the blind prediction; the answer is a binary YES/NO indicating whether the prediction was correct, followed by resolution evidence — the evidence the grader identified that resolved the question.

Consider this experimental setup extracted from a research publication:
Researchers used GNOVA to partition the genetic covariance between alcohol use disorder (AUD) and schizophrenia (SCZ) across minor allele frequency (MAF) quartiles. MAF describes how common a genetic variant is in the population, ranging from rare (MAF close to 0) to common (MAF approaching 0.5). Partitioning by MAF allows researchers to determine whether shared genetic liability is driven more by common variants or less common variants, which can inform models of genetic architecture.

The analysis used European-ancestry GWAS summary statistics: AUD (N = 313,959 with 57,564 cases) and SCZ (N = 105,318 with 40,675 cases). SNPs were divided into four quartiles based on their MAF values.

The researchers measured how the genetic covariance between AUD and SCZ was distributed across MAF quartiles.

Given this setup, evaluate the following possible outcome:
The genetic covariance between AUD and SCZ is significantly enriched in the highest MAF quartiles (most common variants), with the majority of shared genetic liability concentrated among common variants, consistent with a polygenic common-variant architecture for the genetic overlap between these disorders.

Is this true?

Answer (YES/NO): NO